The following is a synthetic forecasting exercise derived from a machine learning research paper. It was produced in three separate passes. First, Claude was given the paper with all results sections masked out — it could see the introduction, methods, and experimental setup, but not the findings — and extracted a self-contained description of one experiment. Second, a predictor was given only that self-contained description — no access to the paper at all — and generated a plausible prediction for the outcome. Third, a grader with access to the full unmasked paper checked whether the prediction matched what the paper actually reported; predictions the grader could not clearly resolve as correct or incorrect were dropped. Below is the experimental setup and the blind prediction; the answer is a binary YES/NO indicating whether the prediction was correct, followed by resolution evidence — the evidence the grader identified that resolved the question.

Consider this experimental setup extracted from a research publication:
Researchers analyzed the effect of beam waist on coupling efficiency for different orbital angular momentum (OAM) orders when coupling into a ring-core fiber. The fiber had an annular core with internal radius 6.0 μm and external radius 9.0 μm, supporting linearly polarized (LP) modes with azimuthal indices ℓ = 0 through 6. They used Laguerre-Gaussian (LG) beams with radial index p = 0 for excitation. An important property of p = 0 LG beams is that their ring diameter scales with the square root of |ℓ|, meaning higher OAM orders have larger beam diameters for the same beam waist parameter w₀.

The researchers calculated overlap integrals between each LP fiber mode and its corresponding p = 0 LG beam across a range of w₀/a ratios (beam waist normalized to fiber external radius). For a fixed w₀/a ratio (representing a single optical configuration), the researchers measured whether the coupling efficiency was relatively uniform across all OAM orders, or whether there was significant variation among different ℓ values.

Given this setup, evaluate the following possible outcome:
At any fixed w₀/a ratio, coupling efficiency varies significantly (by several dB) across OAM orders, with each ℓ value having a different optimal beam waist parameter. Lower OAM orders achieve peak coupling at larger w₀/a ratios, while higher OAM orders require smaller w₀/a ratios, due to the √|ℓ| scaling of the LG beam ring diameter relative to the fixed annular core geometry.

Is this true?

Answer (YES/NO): YES